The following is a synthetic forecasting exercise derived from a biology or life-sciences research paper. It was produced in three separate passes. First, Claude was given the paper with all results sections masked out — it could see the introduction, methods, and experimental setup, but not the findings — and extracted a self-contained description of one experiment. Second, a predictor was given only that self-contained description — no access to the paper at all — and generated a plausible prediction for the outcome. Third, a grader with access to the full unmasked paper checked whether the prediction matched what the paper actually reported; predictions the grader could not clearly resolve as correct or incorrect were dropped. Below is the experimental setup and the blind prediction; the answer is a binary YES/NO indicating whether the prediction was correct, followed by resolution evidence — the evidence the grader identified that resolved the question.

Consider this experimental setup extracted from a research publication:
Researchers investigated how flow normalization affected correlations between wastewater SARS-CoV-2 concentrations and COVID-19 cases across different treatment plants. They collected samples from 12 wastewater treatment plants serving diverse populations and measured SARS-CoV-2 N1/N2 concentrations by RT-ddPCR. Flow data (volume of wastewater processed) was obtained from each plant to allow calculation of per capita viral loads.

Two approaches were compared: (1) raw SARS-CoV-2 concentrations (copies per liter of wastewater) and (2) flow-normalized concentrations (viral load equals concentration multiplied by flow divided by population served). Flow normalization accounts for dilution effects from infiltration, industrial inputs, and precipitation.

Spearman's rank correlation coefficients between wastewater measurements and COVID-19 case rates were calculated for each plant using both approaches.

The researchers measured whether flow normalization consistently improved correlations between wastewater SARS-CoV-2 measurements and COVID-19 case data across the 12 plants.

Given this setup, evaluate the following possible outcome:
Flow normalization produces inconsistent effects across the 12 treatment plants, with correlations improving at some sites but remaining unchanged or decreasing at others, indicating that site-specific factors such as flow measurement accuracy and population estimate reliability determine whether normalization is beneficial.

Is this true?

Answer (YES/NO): NO